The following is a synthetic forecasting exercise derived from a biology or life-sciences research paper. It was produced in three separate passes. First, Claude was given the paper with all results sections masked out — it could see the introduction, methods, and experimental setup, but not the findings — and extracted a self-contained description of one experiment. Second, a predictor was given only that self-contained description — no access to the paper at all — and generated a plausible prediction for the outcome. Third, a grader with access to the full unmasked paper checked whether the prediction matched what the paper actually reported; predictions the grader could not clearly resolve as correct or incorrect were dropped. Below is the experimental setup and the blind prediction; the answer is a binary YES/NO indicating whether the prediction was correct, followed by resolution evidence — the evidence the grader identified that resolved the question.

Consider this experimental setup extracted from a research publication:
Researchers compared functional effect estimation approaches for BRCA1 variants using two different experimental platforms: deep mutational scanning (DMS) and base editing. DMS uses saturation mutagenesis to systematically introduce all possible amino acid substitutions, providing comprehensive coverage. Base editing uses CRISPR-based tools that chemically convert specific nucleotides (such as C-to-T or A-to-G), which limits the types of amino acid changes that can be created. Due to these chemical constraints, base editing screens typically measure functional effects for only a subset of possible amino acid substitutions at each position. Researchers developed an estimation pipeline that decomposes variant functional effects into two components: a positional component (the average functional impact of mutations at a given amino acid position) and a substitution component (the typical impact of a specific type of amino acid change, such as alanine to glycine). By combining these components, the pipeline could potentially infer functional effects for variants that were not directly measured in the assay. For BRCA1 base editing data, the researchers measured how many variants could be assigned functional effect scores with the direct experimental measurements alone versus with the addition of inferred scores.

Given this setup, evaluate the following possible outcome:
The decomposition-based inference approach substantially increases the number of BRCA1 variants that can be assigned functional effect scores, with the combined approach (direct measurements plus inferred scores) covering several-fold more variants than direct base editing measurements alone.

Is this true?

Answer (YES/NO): YES